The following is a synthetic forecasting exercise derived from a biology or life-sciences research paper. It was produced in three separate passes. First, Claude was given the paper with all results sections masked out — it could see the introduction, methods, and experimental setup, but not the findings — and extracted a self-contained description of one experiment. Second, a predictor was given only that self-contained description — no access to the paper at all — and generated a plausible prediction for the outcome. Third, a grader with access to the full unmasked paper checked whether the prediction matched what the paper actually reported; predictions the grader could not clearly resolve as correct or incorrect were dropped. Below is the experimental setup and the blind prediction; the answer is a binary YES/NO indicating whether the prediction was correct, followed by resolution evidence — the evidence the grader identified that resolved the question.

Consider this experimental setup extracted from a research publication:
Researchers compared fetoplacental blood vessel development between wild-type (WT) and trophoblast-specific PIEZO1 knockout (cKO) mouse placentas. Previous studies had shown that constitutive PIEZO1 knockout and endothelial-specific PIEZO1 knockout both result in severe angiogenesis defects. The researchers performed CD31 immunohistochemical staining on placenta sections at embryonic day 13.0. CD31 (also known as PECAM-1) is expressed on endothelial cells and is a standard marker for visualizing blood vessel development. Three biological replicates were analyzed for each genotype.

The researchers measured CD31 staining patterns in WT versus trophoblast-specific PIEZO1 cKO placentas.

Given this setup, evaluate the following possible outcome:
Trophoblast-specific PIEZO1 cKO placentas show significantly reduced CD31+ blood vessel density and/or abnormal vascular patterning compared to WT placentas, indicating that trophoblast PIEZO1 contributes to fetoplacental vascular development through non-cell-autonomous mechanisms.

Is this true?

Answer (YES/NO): NO